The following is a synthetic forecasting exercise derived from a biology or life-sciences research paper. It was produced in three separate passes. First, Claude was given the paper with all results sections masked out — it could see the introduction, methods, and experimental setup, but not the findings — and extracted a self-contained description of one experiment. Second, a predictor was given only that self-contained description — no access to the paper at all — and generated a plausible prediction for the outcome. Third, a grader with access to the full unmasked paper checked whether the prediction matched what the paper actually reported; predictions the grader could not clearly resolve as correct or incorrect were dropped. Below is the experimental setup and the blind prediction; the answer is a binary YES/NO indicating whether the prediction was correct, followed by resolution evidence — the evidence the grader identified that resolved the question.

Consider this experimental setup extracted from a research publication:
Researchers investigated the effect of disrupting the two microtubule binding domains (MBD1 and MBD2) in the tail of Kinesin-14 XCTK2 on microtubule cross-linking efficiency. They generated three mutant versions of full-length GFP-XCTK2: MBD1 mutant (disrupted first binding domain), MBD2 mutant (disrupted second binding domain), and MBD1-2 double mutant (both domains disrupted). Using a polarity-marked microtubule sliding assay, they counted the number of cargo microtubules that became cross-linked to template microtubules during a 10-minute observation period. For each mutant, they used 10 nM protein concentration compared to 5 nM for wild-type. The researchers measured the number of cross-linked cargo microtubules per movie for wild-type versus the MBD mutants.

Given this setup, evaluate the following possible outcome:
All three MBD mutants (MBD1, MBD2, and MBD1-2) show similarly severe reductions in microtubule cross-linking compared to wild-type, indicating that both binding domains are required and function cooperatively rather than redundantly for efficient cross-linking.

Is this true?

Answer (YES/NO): NO